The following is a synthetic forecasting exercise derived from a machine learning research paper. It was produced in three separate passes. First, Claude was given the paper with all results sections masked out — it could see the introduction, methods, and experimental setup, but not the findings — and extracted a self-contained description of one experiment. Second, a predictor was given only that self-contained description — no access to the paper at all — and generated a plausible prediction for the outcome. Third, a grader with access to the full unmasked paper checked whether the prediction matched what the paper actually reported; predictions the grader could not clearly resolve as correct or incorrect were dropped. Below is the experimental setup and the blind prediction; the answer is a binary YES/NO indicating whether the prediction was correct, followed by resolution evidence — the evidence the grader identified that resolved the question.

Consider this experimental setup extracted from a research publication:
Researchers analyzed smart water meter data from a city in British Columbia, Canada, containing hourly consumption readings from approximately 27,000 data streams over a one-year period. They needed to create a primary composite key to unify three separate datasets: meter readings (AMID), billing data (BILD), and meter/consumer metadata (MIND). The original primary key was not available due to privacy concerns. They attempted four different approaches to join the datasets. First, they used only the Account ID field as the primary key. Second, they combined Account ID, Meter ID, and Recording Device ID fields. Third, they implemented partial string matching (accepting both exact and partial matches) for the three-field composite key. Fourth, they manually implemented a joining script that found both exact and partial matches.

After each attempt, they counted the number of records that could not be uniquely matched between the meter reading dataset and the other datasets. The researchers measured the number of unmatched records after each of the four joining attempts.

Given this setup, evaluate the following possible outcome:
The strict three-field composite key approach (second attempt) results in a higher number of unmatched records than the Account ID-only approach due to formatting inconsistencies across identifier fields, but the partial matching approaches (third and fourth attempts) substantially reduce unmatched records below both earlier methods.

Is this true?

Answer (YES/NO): NO